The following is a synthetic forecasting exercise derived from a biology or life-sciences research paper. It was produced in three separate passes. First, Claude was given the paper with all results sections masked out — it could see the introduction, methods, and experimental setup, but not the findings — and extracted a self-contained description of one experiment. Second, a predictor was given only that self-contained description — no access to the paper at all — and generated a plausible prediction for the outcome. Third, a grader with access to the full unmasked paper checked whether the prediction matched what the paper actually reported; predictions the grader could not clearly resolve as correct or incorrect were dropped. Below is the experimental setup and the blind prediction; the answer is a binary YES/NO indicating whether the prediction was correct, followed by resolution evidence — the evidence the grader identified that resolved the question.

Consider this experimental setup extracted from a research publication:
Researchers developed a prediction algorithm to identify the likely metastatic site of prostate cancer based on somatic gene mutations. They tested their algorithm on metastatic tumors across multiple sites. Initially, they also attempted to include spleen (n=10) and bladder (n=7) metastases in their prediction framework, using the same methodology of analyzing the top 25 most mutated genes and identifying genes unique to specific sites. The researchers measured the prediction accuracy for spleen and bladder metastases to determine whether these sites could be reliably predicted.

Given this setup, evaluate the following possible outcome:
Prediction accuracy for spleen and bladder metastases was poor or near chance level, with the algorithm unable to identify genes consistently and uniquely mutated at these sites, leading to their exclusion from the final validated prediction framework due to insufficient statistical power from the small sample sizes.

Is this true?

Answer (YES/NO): NO